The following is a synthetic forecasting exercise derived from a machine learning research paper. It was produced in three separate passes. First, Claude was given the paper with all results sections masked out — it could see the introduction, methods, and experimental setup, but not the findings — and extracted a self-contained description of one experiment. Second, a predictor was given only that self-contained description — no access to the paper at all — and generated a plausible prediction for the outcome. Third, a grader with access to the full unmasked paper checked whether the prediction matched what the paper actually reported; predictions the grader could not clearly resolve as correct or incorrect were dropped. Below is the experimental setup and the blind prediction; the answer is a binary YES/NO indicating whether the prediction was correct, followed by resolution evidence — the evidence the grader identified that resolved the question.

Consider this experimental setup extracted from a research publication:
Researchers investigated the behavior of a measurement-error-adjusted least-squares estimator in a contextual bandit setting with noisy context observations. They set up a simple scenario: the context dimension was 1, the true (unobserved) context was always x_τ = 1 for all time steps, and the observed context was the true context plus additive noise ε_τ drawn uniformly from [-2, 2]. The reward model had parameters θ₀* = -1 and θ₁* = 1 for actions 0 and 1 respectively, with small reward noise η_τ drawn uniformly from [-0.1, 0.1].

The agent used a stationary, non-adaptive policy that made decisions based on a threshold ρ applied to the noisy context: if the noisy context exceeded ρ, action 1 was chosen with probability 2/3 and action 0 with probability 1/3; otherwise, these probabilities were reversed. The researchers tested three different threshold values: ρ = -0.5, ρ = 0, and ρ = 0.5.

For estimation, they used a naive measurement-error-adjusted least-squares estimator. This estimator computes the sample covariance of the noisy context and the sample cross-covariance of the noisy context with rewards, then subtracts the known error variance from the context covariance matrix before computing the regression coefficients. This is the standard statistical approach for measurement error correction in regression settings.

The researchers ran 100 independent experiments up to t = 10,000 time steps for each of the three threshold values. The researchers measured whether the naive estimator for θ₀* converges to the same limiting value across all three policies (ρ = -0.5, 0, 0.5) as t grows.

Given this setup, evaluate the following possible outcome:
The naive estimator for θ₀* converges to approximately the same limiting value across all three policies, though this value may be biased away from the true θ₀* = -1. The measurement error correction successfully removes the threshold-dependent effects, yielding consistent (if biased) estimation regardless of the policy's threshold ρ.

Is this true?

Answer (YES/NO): NO